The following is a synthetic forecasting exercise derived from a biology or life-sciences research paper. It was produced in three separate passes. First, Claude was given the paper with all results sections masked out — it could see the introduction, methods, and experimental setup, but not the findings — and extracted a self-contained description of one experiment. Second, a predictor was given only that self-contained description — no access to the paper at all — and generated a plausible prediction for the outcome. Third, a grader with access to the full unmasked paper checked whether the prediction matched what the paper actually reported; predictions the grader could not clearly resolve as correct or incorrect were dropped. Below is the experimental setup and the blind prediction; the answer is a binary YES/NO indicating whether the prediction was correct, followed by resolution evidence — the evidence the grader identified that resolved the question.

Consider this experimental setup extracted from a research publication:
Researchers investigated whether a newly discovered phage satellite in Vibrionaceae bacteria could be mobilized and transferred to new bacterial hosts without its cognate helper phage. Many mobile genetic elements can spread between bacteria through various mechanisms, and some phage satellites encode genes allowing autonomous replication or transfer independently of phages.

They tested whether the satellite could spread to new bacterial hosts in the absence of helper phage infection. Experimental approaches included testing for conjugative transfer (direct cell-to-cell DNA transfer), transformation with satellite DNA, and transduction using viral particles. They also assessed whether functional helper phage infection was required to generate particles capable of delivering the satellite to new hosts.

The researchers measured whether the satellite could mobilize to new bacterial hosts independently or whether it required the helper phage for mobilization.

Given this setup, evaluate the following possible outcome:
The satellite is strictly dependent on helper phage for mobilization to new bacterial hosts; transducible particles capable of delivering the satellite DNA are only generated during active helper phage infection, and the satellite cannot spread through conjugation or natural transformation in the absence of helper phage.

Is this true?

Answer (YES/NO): YES